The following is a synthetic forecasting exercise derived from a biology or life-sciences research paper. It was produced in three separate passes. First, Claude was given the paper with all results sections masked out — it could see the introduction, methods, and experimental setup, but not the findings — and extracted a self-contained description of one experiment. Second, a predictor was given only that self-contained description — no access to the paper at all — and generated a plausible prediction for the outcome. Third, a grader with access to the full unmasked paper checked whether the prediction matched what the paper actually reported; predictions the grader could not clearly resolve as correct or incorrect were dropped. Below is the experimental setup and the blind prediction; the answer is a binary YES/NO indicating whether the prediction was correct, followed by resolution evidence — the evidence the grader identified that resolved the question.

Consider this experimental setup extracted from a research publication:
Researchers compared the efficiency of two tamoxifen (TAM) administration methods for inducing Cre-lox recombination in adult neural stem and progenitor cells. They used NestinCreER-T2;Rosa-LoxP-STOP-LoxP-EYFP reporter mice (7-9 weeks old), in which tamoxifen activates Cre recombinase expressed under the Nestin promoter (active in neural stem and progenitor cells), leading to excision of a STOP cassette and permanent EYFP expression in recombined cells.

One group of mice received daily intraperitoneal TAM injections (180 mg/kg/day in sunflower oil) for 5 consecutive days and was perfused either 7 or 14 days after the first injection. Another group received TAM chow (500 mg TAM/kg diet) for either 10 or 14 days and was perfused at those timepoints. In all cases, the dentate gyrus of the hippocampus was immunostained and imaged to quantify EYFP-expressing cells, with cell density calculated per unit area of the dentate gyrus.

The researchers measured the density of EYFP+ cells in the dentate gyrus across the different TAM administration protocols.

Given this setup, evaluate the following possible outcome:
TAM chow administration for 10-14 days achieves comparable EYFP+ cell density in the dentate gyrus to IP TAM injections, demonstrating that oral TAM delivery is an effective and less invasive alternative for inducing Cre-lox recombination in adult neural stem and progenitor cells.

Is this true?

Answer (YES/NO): NO